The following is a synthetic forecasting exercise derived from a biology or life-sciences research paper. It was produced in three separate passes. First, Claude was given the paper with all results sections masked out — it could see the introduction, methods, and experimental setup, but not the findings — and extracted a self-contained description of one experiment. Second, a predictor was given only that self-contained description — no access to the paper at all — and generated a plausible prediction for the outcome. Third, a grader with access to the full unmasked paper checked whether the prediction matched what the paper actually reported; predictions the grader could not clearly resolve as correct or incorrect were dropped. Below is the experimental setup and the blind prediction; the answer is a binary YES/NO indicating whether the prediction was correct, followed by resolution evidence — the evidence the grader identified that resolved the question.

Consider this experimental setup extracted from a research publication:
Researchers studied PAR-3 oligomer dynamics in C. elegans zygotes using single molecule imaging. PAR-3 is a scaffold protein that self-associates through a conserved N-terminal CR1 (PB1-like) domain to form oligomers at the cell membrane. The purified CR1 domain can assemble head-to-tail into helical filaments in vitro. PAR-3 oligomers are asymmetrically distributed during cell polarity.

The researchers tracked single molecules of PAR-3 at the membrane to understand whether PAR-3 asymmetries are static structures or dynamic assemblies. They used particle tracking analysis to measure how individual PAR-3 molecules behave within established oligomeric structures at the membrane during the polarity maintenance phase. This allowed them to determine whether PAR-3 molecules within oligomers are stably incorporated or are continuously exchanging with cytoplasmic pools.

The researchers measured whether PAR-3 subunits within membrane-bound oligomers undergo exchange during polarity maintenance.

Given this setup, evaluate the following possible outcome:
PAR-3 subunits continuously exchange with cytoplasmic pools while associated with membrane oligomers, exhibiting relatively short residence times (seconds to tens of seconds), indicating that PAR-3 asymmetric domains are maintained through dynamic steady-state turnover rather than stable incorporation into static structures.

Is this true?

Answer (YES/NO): YES